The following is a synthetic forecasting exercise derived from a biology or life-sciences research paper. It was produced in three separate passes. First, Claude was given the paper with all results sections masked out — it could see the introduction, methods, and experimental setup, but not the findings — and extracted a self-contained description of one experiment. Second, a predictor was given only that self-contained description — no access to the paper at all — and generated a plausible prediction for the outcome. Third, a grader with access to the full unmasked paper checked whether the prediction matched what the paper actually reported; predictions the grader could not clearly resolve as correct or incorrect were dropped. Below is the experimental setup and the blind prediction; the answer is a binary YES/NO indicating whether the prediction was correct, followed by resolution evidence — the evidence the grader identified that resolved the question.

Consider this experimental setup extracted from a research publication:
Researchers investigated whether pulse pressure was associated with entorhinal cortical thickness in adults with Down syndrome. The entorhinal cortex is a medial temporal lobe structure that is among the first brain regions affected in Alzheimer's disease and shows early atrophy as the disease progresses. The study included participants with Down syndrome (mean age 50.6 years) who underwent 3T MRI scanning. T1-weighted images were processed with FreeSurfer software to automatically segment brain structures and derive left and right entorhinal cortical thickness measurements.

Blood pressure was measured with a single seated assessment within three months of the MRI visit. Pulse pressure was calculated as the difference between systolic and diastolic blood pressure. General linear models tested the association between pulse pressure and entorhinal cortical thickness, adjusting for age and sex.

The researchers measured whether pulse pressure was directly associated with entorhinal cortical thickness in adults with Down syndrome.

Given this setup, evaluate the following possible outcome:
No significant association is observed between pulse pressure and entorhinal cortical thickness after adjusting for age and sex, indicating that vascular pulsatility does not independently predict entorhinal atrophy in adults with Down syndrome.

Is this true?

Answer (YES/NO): YES